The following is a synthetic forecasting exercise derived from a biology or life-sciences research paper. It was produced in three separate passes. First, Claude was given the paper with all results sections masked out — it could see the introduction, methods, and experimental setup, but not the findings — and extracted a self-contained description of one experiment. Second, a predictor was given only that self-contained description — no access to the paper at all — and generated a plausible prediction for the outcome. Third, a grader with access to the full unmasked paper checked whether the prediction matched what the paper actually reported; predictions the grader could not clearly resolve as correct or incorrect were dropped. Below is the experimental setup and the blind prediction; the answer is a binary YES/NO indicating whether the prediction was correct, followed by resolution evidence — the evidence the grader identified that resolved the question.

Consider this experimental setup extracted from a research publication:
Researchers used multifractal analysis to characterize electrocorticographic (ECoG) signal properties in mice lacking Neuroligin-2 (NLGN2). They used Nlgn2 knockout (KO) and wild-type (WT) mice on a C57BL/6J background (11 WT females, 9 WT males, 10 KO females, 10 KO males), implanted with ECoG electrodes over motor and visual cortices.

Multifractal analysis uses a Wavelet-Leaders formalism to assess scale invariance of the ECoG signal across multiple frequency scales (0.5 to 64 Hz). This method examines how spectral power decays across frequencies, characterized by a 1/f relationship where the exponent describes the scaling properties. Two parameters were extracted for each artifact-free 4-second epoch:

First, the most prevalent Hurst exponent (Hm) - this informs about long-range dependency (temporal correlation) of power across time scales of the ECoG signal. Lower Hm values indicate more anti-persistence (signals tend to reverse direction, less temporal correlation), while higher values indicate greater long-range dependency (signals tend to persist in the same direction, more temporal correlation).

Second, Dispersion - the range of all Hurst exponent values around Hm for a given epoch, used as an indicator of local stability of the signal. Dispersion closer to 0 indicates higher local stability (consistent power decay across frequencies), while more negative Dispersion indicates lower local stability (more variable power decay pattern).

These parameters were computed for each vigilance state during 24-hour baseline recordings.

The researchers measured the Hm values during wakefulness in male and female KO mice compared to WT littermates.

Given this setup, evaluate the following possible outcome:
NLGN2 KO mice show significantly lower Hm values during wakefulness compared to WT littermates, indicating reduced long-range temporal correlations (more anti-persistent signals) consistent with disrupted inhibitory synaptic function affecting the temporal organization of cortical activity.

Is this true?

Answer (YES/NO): NO